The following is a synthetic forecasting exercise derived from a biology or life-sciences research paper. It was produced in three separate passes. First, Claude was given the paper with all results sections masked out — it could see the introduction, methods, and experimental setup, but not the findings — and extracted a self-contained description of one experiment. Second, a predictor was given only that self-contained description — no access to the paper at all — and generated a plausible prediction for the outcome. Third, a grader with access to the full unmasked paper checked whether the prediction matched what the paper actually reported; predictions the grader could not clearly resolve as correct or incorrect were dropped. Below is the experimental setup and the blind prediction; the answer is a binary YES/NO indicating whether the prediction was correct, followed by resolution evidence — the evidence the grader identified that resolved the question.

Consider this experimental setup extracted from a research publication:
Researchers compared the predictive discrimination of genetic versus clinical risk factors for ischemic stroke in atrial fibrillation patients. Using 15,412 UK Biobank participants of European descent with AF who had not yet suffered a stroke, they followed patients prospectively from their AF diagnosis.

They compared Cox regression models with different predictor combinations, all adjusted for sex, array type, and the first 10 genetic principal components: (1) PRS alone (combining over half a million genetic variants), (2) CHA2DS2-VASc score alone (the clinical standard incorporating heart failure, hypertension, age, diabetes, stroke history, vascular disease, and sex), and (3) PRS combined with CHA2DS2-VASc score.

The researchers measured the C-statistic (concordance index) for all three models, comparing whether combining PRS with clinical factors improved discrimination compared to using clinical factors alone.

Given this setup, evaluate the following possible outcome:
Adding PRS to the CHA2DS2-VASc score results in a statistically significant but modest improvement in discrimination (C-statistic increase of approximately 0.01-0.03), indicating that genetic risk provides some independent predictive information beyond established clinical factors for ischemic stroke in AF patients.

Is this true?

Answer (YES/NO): YES